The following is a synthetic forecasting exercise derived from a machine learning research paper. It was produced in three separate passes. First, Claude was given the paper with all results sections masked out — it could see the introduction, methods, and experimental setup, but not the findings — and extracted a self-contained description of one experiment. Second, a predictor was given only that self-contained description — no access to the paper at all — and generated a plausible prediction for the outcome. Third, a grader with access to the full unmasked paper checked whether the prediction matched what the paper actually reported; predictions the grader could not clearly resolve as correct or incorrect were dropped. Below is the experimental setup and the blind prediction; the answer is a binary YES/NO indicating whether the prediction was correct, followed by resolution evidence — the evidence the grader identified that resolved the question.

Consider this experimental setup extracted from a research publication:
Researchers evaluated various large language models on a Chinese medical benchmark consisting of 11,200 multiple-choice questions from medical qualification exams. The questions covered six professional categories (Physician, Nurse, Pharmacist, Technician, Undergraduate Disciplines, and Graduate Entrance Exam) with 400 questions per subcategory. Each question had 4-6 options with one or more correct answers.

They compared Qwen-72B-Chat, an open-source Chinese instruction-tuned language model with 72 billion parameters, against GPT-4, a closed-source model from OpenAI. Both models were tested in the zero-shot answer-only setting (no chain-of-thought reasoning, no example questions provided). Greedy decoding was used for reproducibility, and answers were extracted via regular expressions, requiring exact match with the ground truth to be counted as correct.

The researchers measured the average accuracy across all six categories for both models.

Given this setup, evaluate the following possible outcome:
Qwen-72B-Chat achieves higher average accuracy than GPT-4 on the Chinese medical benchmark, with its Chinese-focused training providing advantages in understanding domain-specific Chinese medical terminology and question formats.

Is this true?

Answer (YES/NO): YES